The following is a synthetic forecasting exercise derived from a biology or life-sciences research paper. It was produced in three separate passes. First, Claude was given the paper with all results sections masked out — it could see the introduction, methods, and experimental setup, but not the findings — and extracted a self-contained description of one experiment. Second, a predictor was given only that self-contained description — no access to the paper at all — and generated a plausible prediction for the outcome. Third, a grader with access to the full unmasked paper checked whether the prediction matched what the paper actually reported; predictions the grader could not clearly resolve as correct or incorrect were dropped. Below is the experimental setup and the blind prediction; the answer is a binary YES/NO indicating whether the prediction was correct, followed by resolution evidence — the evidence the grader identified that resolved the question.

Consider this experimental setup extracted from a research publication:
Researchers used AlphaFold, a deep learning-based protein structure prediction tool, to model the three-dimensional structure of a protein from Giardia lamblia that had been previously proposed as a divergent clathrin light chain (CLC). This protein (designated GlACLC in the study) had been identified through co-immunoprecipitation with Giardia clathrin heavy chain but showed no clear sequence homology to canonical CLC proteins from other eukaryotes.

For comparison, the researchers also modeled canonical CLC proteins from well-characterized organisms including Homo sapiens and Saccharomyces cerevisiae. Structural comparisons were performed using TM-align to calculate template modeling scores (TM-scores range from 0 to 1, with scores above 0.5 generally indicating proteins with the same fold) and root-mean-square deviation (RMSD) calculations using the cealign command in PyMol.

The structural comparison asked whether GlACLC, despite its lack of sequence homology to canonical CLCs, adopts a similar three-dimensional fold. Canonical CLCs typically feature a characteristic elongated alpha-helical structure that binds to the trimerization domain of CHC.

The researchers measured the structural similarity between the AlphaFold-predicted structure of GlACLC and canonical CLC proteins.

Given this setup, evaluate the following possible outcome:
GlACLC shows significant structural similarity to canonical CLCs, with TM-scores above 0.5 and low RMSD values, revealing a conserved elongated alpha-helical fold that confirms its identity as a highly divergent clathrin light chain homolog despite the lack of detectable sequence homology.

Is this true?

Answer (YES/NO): NO